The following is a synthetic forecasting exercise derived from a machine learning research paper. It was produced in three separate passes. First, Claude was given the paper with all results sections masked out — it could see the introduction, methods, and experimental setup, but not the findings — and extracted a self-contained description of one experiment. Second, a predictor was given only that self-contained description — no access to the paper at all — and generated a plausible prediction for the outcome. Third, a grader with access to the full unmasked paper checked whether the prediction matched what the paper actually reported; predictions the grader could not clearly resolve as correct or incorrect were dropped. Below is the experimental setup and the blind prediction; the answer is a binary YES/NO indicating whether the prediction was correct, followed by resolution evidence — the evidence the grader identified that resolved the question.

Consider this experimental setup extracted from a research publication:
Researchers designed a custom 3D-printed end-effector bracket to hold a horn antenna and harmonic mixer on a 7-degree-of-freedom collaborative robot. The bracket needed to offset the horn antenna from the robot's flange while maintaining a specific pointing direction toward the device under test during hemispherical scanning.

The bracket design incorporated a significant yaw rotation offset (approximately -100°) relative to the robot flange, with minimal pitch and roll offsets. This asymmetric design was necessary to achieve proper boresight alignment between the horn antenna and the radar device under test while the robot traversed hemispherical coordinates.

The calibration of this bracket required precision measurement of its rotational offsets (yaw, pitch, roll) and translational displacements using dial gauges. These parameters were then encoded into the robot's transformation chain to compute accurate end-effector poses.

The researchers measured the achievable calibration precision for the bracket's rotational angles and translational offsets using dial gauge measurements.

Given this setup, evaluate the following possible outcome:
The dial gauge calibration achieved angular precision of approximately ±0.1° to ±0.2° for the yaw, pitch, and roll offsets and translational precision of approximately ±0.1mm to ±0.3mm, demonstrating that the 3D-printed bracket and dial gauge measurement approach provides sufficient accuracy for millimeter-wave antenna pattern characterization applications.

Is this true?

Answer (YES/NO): NO